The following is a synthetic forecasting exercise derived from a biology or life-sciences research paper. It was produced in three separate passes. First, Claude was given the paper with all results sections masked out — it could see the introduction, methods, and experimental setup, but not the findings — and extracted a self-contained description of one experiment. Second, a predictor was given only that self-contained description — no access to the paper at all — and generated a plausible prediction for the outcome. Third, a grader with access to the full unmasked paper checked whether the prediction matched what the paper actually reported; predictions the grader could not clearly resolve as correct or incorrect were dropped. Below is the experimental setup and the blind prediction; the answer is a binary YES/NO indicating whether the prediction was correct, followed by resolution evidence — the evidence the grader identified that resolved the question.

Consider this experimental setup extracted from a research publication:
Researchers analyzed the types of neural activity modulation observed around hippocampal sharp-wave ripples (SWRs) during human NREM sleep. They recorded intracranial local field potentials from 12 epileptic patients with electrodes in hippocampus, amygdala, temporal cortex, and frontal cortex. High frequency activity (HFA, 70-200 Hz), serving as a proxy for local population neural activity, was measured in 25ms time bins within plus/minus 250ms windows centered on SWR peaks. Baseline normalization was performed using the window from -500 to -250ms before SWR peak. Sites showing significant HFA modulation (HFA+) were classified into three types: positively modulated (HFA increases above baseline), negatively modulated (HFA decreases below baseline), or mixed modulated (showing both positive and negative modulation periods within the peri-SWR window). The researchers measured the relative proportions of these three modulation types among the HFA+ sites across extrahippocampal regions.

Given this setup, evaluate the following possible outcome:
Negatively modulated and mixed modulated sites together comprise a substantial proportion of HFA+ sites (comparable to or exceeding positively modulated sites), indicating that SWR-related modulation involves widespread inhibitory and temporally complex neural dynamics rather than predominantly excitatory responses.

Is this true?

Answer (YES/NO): NO